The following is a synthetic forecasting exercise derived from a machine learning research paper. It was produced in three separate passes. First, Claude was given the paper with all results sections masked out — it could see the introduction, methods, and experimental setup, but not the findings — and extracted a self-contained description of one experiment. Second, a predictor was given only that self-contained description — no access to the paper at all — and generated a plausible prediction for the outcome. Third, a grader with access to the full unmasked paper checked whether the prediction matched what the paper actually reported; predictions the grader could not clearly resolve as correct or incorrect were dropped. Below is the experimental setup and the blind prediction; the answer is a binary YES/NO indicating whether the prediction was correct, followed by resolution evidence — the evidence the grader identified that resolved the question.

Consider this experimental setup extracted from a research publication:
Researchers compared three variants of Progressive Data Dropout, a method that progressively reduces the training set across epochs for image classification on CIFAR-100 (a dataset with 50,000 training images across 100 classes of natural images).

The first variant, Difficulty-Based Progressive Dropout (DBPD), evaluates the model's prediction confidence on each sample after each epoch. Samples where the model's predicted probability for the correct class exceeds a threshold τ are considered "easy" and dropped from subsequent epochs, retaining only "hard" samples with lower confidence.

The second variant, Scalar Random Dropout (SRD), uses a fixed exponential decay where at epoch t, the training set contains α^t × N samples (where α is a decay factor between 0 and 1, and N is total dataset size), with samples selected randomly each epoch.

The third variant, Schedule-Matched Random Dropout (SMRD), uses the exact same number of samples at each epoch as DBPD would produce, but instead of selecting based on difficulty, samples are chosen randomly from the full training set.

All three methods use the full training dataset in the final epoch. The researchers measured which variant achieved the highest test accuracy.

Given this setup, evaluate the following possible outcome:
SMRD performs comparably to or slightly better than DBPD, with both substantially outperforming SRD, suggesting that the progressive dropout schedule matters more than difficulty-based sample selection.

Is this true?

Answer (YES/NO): NO